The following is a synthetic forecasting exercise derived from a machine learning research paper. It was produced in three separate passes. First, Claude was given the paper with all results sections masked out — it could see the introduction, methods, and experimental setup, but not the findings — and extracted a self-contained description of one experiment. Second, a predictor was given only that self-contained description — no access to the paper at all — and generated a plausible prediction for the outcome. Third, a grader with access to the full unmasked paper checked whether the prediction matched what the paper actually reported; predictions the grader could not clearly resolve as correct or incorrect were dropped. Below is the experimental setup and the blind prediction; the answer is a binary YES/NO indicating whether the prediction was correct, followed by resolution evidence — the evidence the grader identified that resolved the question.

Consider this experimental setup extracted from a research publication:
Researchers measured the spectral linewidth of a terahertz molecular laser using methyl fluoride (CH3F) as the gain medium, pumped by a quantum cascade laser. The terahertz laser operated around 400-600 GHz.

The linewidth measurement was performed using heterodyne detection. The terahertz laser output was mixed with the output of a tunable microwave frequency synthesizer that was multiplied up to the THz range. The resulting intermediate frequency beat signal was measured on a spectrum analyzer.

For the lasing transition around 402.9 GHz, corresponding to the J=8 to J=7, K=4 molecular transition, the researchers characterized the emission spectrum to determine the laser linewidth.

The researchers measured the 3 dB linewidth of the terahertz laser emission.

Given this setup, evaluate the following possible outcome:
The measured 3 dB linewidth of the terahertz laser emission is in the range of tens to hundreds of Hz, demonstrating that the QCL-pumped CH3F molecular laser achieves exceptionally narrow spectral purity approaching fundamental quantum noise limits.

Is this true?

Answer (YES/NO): NO